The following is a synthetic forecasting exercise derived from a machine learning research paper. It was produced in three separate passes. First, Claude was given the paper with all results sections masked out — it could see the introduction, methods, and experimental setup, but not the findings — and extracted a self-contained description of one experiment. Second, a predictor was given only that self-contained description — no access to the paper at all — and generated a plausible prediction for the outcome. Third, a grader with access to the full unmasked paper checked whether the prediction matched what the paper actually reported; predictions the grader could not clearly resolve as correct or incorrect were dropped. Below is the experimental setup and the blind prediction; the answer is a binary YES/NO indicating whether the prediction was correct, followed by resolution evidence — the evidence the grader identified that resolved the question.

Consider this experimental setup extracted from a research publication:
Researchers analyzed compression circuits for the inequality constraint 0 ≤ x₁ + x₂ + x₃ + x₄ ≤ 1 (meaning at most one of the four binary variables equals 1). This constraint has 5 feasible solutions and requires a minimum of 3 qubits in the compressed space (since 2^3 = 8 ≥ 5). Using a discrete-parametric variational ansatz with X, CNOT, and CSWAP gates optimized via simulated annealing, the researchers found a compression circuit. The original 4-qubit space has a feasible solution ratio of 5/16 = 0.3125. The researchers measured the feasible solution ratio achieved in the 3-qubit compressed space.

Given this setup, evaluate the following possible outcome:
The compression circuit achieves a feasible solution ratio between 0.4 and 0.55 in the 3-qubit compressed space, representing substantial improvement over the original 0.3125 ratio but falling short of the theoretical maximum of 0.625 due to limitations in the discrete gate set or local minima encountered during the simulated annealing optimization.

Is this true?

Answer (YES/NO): NO